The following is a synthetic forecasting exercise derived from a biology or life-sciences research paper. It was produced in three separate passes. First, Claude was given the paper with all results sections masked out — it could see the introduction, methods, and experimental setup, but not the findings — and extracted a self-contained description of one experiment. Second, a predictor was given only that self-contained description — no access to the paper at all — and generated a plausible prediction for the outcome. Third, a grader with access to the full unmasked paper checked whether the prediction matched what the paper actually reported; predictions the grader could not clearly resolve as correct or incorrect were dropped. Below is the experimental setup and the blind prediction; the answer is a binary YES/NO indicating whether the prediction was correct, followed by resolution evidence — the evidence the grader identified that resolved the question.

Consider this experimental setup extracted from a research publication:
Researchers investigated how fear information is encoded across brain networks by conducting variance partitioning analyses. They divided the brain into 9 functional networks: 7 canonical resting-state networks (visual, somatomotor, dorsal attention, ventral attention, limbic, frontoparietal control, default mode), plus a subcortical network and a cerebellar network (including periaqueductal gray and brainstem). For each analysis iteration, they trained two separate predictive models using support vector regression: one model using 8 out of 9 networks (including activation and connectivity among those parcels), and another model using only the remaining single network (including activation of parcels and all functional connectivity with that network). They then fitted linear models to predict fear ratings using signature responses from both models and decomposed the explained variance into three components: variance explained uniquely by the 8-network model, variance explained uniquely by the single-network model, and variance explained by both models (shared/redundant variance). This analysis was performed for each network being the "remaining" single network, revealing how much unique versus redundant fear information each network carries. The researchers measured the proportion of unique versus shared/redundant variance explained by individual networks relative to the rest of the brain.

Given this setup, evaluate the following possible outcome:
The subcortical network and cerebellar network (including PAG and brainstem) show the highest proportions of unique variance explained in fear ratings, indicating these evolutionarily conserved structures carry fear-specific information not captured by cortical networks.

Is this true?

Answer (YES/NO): NO